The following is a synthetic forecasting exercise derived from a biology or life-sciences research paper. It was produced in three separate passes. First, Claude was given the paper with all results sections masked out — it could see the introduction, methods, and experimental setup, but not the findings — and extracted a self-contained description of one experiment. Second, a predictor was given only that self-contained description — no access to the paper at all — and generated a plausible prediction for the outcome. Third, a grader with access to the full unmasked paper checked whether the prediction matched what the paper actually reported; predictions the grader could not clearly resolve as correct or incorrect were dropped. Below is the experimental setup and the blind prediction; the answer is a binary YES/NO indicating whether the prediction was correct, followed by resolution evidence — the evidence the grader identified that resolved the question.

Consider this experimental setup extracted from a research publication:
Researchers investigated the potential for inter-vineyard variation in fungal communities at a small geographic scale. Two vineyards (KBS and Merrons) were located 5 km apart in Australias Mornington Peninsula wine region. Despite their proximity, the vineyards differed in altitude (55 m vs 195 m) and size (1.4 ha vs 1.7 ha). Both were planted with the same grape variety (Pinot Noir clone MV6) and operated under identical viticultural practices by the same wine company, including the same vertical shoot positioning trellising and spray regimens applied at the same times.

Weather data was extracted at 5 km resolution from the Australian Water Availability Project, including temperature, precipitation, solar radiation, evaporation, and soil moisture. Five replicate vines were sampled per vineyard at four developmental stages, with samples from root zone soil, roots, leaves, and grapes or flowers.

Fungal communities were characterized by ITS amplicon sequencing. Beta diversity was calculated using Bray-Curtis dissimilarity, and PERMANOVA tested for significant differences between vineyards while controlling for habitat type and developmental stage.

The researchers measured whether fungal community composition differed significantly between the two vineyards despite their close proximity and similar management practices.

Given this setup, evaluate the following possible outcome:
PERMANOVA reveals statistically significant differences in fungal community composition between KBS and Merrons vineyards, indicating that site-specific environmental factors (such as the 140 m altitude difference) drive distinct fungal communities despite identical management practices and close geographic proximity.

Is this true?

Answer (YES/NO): NO